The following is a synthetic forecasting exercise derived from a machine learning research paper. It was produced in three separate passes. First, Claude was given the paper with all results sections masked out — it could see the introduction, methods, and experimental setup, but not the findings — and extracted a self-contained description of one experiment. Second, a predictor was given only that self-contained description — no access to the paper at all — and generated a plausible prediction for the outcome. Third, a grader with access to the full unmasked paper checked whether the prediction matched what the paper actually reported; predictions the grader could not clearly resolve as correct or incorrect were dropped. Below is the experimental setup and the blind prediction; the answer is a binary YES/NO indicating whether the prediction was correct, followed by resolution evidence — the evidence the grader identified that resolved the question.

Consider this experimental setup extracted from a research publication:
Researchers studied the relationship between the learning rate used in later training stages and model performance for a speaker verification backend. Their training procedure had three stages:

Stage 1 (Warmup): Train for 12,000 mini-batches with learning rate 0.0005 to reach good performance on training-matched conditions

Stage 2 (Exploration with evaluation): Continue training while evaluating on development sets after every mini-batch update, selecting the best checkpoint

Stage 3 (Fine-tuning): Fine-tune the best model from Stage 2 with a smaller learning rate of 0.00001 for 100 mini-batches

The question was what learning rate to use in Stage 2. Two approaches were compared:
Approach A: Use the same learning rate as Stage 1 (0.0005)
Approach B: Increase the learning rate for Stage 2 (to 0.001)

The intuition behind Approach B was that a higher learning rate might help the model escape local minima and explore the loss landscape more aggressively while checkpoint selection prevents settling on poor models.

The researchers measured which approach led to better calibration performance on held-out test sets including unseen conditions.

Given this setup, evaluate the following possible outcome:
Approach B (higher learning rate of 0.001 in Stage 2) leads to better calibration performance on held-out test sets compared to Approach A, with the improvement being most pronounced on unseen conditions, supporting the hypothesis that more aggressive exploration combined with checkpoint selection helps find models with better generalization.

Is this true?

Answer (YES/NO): NO